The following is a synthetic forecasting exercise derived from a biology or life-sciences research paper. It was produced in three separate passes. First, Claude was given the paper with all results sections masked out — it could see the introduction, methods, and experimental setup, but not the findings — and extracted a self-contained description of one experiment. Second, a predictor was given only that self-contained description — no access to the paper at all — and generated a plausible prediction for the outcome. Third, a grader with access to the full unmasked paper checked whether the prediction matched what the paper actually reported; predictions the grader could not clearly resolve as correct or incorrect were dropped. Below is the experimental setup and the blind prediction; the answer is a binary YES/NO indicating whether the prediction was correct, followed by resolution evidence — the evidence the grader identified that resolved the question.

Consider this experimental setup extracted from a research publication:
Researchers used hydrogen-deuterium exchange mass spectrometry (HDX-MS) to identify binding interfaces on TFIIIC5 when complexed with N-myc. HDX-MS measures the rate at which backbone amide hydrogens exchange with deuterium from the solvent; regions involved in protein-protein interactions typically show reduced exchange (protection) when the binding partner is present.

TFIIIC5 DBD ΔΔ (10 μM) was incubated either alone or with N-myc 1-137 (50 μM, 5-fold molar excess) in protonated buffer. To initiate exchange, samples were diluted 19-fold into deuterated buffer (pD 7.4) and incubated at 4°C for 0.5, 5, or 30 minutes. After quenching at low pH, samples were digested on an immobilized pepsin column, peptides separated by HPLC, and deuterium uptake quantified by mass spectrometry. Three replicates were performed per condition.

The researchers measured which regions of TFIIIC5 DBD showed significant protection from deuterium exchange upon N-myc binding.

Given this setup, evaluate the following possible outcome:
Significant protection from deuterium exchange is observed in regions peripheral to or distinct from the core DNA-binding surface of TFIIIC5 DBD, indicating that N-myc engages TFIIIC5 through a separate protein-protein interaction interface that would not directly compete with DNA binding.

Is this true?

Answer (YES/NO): NO